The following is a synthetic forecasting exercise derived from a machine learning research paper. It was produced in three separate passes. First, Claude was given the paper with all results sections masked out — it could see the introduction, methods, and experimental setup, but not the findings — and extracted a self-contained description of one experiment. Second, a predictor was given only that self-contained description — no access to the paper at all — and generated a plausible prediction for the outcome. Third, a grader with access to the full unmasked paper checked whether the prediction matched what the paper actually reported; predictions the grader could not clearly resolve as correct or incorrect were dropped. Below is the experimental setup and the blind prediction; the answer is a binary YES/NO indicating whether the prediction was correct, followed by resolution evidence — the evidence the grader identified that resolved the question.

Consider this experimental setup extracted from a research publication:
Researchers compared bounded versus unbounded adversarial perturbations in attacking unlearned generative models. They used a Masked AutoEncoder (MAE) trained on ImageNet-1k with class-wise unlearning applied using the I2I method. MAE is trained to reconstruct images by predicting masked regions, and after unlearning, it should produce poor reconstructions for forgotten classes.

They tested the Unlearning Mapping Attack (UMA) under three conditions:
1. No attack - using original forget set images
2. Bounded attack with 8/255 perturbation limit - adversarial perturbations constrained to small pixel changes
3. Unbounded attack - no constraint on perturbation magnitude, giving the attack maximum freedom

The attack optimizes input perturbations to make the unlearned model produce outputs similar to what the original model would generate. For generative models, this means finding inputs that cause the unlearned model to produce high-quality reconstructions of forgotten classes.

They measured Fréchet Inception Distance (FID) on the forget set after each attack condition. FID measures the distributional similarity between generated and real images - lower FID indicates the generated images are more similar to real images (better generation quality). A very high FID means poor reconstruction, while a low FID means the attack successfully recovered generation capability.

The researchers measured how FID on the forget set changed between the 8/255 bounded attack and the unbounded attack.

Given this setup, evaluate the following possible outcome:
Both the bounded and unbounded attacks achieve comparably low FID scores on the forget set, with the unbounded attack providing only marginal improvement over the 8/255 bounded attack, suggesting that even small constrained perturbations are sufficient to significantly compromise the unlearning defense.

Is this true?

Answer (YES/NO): YES